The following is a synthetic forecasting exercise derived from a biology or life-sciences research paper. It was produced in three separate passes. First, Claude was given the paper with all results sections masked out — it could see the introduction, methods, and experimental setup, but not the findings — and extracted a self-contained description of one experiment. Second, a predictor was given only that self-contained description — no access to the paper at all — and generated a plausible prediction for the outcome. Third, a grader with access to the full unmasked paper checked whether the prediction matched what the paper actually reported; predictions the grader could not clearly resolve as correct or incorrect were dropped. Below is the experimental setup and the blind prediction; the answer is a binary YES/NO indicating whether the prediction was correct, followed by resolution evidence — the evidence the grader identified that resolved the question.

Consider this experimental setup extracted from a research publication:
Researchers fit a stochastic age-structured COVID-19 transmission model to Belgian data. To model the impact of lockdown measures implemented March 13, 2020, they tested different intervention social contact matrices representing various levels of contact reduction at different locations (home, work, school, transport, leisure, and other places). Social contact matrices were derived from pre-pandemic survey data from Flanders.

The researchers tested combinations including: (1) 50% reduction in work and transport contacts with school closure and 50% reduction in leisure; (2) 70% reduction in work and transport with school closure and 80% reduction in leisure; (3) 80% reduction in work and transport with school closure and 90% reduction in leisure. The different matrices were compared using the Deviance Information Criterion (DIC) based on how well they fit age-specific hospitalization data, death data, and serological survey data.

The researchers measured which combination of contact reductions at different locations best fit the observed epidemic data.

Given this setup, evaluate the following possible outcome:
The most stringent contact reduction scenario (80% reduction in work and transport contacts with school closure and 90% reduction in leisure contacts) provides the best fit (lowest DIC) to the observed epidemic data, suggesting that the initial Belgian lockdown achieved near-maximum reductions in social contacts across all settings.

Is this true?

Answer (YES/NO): YES